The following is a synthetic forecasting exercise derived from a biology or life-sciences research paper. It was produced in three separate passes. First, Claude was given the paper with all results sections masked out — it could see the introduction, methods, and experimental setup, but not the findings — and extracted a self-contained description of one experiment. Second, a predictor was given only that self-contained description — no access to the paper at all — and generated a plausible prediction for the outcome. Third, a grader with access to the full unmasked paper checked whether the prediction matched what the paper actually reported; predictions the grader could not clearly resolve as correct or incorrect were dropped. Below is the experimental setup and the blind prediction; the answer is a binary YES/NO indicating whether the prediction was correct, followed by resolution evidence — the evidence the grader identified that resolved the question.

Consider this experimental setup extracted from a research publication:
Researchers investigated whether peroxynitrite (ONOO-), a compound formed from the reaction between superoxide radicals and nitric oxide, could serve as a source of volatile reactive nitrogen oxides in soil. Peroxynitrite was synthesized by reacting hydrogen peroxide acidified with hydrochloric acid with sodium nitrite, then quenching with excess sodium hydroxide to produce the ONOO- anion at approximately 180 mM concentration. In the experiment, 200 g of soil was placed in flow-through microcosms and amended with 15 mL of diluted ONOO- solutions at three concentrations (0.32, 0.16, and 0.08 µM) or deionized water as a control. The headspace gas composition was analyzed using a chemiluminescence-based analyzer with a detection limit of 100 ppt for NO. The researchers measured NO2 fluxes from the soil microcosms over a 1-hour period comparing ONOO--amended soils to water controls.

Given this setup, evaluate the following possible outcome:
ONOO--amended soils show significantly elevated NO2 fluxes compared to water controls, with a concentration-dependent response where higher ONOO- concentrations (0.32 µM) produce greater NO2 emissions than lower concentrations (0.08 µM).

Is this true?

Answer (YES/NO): NO